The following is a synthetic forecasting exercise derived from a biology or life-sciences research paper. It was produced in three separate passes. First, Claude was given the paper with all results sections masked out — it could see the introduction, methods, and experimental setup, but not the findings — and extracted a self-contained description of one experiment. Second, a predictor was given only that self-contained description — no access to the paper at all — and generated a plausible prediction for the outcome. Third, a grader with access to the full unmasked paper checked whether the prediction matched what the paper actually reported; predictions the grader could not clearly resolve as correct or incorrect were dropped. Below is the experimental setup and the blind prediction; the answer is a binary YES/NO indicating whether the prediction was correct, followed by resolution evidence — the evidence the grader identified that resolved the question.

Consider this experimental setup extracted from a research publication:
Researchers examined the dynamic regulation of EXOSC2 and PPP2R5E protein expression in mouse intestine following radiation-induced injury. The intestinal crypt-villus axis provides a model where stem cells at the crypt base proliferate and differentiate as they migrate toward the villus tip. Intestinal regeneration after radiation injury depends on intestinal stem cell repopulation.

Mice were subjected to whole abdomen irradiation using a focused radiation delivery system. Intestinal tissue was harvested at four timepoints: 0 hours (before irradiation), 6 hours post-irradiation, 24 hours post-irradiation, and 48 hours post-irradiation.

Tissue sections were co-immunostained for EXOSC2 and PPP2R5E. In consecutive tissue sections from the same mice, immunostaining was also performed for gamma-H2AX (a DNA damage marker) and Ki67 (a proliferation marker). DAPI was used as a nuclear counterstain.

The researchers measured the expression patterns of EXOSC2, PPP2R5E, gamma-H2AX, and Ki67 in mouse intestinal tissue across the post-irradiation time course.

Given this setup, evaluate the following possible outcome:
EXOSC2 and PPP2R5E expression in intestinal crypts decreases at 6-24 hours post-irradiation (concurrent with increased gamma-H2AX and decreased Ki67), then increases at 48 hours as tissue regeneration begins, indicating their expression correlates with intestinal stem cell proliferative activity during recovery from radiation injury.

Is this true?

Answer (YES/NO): YES